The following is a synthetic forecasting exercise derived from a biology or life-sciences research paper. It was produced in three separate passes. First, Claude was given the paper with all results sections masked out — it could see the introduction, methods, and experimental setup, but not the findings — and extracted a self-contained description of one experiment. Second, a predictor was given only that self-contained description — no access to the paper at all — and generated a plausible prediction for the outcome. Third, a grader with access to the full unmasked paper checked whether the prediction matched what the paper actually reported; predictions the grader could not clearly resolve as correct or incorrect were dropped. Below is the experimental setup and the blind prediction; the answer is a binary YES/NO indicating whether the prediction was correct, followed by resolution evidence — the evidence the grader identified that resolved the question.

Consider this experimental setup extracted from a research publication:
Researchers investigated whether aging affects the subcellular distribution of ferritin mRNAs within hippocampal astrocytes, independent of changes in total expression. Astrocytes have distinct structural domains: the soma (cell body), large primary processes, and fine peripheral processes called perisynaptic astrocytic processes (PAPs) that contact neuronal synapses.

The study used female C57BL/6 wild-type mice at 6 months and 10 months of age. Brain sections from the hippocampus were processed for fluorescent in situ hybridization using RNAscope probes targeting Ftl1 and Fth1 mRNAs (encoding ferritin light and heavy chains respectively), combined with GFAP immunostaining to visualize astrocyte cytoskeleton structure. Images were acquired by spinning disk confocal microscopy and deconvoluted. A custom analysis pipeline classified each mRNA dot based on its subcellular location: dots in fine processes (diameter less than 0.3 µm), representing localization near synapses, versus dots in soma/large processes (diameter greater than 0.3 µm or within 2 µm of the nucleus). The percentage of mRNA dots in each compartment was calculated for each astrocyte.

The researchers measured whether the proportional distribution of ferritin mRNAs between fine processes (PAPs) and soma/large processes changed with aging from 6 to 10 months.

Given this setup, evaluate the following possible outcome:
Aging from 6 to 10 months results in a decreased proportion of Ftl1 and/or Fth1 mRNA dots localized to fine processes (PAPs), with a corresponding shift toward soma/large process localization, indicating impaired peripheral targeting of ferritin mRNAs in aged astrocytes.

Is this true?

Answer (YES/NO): NO